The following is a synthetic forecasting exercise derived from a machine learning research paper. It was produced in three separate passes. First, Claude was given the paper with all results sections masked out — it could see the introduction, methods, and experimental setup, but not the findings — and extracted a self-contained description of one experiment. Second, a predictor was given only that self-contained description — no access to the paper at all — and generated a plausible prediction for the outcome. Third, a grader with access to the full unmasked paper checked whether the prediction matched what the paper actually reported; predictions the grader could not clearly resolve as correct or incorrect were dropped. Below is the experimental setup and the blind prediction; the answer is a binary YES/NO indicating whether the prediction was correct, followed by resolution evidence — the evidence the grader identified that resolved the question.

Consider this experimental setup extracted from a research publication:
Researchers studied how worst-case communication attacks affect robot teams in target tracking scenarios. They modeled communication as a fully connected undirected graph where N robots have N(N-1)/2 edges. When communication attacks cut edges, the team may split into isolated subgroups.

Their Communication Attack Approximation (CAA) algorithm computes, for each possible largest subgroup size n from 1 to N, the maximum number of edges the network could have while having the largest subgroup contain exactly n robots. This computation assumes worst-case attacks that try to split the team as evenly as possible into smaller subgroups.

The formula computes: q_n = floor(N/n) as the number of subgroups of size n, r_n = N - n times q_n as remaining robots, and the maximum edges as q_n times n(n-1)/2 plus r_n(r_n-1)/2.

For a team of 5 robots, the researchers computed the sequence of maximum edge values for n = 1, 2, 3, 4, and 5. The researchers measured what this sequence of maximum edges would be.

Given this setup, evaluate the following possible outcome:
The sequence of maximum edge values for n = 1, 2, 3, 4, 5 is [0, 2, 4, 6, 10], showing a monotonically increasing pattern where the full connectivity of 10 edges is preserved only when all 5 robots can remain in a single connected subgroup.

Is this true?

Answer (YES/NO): YES